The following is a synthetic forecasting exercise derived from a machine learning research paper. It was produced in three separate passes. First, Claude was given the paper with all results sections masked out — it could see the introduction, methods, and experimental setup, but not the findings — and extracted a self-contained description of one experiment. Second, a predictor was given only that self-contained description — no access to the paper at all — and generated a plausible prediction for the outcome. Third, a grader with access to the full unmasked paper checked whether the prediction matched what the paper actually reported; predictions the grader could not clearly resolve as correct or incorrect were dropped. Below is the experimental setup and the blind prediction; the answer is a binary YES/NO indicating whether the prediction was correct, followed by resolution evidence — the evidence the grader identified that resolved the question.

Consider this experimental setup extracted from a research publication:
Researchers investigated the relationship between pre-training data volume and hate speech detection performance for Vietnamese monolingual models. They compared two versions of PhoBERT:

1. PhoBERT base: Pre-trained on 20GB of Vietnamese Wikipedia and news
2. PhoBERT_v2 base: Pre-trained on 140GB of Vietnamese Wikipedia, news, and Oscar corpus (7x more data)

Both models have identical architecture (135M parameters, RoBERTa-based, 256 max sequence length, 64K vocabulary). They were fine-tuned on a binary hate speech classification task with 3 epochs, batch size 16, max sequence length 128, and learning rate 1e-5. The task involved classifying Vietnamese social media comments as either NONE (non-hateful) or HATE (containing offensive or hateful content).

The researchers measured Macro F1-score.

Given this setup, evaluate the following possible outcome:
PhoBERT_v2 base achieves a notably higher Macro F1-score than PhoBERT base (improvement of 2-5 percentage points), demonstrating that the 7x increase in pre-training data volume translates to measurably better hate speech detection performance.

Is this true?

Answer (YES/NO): NO